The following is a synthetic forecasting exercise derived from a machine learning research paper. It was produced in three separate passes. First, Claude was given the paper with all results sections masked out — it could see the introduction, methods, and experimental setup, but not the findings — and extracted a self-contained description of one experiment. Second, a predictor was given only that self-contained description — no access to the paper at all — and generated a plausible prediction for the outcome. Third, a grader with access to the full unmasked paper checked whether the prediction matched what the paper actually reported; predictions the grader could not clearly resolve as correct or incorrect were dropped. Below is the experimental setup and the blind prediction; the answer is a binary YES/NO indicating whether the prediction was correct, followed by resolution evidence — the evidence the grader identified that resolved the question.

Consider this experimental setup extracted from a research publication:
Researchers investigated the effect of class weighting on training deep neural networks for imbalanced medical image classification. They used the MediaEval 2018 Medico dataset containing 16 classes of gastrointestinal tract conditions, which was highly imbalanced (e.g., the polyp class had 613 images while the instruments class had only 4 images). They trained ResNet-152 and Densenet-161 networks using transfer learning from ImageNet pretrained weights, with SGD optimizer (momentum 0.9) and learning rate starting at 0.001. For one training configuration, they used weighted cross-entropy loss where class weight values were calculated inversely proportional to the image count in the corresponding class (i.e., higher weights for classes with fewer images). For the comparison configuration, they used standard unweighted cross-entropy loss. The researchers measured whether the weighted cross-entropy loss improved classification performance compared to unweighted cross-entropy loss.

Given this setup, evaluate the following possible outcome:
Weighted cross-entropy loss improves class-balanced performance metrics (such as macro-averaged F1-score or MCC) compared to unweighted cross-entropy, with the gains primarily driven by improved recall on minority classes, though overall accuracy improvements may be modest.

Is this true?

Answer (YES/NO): NO